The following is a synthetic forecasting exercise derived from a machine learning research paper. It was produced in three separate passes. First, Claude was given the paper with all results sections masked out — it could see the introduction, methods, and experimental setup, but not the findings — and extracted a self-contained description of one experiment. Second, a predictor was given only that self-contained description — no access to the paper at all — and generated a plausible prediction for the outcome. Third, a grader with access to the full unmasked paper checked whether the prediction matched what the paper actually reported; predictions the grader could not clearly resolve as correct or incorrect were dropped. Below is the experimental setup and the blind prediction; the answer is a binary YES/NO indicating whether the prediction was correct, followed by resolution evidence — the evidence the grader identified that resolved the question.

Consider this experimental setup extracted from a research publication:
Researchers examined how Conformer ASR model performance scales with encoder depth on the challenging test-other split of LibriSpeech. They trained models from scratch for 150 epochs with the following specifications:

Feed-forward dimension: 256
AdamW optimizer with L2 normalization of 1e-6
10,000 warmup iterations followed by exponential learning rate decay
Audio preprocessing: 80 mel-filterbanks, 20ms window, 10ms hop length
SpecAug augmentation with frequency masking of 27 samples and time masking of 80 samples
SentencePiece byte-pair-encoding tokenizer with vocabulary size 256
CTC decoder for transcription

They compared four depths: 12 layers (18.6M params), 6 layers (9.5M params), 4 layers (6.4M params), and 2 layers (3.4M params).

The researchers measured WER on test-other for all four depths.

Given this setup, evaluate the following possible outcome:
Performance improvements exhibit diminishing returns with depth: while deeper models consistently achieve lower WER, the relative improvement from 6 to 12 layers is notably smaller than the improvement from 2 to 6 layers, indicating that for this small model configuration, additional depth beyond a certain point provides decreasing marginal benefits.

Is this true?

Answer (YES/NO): NO